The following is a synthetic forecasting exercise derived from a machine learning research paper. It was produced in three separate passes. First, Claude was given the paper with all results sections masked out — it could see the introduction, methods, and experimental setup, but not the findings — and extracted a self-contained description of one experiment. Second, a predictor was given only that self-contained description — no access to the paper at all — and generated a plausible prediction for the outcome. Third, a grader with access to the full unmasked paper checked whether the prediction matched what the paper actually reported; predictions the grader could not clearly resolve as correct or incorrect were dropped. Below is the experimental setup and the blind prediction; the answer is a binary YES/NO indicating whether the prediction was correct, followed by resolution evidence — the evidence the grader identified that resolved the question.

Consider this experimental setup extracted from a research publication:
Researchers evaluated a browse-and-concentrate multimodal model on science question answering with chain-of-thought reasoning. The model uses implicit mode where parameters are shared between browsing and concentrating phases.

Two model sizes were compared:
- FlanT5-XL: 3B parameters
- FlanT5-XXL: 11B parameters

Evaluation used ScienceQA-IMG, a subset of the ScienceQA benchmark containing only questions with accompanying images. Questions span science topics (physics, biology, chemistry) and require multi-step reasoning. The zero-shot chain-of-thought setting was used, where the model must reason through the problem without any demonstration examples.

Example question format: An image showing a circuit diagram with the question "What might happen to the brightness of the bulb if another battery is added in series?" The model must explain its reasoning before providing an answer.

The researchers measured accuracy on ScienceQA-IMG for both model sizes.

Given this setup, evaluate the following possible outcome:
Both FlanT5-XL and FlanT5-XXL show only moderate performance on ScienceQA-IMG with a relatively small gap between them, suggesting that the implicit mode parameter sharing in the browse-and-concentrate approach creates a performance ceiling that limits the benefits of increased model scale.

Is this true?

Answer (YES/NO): NO